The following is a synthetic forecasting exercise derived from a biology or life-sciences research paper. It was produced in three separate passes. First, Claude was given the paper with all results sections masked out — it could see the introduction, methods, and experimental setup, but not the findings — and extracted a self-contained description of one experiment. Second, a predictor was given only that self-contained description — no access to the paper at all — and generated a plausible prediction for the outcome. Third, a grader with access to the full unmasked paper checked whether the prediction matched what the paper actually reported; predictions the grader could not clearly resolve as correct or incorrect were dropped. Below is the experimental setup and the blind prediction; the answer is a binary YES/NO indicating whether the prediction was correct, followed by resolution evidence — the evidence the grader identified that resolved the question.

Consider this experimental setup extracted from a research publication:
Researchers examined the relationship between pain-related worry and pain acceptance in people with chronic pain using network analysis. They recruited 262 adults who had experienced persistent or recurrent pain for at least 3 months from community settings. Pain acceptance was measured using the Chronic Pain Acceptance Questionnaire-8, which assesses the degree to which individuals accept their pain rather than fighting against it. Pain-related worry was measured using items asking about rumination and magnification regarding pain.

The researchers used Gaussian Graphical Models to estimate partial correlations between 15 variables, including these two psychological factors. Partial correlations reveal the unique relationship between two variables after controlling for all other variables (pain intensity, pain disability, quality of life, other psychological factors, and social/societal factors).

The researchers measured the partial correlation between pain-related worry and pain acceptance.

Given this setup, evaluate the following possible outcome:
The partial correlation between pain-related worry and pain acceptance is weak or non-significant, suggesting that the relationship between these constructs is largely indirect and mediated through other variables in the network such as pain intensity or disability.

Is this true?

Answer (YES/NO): NO